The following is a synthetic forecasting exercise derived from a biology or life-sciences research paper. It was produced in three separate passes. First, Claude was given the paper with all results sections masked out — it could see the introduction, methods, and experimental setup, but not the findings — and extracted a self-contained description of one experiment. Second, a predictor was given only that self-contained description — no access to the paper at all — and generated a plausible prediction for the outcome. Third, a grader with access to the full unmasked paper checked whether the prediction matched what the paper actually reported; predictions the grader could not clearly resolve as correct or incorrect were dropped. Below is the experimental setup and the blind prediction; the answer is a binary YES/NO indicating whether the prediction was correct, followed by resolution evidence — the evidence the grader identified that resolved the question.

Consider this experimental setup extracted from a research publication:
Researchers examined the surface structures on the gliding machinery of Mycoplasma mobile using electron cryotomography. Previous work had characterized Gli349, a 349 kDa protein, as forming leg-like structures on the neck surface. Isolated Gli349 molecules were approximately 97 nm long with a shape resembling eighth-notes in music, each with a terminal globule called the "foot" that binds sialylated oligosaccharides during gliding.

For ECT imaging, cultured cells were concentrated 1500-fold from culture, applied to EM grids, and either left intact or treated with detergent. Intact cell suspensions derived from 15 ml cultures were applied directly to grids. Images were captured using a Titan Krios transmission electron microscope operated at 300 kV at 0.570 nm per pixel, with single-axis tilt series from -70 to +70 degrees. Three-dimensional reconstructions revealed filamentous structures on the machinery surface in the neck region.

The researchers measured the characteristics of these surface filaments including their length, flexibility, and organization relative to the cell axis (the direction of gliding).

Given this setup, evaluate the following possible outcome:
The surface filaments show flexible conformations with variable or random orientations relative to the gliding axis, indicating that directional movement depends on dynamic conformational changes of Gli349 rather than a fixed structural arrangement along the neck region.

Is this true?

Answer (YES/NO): YES